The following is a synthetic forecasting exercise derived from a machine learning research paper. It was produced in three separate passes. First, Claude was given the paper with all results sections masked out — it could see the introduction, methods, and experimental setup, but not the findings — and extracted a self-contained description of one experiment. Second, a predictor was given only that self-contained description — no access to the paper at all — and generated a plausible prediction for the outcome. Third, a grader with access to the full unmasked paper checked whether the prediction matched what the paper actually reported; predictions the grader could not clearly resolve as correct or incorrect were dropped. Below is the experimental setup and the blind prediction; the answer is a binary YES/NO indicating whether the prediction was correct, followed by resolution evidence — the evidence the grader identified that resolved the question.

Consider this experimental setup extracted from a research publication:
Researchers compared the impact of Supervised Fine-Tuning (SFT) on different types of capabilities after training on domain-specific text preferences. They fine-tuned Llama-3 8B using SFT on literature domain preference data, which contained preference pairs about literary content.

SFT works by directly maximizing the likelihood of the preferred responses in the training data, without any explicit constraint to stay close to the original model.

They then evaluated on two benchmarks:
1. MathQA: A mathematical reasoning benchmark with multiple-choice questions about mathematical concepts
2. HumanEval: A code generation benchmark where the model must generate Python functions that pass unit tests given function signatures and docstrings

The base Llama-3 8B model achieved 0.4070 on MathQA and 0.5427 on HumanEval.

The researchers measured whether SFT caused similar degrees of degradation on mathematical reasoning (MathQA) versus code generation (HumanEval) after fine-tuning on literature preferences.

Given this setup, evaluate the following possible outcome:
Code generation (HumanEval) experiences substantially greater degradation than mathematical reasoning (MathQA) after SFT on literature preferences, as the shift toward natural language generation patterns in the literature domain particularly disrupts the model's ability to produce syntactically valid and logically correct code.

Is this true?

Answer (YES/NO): YES